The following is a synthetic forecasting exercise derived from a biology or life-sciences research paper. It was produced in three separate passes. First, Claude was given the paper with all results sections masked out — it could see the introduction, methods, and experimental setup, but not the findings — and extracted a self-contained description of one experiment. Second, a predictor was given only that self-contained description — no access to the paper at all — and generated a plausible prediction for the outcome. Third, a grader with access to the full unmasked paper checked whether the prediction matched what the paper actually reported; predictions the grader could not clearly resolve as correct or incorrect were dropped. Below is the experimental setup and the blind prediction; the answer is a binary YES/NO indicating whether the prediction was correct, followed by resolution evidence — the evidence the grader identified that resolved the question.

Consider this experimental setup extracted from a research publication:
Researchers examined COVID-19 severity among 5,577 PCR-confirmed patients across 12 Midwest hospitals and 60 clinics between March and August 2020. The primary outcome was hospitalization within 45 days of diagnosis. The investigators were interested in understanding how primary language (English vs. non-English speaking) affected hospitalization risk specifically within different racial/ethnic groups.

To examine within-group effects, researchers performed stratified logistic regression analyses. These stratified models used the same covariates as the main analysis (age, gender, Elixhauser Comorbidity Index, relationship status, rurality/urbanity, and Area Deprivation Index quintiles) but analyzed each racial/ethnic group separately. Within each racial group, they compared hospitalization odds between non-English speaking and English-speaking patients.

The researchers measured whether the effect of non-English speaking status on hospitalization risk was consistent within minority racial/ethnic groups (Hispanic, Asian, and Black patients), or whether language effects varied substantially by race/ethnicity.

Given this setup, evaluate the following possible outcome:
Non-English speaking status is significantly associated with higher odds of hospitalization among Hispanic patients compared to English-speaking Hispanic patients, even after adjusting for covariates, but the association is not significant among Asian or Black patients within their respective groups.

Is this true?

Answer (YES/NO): NO